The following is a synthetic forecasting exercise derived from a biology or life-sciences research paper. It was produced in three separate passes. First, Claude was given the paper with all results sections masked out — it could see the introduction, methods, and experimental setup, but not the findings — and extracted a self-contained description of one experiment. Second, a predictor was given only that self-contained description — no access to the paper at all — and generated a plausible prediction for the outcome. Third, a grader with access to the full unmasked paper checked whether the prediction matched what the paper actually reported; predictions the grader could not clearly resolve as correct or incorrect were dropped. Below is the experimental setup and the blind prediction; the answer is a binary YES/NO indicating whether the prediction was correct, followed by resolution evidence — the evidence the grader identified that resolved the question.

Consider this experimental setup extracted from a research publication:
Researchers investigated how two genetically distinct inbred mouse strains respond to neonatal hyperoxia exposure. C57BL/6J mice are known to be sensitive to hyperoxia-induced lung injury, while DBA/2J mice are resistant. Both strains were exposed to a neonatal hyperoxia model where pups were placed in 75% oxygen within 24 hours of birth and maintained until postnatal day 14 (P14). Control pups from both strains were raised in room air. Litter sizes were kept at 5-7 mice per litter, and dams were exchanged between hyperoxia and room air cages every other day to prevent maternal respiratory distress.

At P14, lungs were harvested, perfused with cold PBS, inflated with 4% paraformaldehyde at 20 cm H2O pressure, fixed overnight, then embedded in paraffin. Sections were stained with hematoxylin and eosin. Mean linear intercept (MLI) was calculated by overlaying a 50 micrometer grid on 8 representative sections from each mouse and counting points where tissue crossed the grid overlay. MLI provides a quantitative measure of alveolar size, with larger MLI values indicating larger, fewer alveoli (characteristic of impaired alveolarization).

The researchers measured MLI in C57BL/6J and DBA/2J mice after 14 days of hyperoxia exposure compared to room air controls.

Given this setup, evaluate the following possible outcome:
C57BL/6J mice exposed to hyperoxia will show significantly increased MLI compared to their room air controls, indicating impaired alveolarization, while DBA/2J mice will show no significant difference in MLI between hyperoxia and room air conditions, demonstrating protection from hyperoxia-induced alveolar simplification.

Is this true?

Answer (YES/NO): YES